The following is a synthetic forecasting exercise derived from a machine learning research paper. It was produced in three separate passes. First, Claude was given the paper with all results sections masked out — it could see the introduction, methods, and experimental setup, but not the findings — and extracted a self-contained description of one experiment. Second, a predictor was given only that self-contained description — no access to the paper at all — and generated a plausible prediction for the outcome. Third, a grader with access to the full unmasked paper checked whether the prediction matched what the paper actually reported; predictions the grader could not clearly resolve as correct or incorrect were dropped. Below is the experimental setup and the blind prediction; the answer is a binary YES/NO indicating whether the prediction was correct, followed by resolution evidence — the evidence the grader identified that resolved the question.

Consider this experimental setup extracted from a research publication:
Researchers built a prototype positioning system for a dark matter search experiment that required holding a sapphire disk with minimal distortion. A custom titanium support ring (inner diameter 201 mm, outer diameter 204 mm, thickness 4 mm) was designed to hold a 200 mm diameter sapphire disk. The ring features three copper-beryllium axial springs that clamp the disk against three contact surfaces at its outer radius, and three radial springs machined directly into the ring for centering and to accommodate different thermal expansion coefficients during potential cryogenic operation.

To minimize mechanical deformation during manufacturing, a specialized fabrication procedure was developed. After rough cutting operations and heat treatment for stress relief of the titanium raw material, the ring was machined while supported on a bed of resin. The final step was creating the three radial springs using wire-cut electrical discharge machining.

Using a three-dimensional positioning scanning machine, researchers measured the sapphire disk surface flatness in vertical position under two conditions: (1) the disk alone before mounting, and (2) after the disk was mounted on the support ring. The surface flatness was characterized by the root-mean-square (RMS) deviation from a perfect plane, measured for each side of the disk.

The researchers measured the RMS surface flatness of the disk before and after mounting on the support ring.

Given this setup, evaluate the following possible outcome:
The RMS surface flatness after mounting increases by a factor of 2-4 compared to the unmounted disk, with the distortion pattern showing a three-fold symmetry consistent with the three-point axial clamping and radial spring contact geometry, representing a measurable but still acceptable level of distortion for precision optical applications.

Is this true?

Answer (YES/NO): NO